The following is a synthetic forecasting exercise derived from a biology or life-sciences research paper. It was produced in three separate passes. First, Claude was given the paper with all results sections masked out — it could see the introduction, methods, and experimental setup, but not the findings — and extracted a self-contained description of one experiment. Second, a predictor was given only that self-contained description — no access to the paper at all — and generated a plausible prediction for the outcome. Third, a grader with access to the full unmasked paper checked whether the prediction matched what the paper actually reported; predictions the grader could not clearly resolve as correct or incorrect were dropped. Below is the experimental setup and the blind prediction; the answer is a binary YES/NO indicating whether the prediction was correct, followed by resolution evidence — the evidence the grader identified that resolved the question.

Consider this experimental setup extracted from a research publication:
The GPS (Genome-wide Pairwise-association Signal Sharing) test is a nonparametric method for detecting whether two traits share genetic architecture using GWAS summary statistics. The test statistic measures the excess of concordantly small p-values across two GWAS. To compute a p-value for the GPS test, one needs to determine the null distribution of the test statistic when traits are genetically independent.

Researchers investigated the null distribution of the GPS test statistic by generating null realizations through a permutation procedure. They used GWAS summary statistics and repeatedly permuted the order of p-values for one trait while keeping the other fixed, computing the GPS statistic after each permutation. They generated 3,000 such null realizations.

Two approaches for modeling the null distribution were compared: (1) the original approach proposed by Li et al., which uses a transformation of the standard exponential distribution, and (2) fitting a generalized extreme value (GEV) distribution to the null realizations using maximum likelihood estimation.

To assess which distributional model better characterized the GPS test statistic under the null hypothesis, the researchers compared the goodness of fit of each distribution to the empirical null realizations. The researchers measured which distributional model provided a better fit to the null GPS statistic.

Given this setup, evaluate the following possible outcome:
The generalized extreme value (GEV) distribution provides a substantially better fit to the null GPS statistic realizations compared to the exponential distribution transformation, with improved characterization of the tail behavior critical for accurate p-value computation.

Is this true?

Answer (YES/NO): YES